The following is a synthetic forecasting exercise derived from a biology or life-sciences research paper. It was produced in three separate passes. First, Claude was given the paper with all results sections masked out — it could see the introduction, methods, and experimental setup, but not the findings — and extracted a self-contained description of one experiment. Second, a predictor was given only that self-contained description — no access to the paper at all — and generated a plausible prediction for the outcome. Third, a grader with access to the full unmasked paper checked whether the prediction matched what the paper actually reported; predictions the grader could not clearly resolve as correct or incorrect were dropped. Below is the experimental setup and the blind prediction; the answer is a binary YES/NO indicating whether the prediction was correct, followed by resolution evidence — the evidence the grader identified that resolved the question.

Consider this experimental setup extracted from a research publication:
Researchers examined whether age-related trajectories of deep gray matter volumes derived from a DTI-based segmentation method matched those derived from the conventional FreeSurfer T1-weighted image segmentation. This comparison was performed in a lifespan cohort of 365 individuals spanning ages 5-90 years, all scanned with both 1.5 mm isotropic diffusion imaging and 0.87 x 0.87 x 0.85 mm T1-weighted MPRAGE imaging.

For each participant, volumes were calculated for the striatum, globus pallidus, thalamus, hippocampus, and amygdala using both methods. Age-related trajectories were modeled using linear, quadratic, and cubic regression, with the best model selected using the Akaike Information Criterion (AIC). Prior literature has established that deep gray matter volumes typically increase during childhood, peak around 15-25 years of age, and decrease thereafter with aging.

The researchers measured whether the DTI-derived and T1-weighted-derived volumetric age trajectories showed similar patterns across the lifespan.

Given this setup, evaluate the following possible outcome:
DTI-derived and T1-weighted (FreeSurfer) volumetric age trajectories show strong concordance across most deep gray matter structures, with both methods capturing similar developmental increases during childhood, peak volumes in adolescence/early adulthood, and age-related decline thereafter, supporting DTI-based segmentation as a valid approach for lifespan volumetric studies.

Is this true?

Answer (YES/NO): NO